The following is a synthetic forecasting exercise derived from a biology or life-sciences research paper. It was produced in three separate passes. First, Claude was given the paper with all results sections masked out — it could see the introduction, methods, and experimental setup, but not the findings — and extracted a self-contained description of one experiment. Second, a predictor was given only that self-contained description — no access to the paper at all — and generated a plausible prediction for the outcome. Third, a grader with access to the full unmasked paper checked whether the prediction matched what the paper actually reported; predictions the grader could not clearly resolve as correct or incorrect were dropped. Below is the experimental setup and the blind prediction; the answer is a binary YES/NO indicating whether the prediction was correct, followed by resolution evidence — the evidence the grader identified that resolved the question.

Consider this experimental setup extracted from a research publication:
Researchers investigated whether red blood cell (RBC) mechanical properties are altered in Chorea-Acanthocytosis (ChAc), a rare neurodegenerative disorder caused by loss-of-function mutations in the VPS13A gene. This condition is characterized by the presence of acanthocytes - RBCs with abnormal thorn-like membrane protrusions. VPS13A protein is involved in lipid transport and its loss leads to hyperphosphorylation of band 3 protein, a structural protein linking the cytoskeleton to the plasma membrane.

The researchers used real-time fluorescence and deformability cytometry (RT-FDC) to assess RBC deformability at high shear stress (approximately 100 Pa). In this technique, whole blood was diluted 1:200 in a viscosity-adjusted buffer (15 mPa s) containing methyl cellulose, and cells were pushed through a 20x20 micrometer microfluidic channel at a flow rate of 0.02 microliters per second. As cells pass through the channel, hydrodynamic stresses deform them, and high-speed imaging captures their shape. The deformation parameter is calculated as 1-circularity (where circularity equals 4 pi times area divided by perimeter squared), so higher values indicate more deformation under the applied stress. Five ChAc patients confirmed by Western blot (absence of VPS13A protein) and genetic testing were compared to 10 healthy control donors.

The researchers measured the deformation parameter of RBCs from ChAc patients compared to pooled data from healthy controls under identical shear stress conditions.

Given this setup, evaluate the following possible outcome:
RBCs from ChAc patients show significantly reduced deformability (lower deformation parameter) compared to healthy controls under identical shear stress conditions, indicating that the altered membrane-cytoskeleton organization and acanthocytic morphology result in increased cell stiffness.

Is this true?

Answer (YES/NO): NO